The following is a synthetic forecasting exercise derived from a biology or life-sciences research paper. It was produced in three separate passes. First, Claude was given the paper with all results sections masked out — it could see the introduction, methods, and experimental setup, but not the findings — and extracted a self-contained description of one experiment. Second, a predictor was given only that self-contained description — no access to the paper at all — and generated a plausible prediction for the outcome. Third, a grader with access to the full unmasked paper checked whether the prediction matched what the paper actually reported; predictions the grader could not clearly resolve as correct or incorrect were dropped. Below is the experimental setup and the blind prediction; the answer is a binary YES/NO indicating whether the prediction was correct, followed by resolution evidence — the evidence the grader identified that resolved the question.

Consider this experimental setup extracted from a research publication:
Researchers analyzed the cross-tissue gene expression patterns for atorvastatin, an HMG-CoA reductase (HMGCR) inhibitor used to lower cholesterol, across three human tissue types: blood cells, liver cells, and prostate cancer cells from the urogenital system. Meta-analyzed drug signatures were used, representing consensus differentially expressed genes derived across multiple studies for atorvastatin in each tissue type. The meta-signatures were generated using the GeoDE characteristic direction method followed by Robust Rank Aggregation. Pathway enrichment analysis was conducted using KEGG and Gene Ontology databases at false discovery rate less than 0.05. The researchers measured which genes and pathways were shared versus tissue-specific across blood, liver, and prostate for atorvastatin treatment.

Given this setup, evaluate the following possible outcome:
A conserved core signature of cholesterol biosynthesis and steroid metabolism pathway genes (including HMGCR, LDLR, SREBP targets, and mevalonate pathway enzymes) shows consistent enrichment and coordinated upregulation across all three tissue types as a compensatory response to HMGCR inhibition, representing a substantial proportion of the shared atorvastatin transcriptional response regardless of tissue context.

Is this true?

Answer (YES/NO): NO